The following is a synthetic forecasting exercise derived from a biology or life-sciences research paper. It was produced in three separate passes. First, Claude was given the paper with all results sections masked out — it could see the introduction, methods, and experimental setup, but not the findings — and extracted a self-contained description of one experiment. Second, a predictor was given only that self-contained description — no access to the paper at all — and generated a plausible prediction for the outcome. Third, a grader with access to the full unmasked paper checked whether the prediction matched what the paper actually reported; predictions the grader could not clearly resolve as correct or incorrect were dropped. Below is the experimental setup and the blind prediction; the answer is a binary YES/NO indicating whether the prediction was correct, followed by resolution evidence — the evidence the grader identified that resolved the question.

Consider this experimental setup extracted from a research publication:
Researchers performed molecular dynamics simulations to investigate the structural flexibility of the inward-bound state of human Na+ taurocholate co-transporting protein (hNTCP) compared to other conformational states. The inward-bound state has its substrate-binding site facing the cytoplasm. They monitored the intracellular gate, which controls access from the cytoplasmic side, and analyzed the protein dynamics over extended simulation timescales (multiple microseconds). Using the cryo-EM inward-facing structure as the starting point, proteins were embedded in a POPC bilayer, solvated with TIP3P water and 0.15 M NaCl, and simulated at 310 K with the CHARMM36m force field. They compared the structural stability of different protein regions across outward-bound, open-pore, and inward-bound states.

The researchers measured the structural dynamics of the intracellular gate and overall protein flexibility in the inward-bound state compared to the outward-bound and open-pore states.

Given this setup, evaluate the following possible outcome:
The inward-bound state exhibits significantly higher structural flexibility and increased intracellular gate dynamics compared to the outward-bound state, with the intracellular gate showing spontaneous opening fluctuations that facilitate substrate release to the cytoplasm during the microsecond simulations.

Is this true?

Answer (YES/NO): NO